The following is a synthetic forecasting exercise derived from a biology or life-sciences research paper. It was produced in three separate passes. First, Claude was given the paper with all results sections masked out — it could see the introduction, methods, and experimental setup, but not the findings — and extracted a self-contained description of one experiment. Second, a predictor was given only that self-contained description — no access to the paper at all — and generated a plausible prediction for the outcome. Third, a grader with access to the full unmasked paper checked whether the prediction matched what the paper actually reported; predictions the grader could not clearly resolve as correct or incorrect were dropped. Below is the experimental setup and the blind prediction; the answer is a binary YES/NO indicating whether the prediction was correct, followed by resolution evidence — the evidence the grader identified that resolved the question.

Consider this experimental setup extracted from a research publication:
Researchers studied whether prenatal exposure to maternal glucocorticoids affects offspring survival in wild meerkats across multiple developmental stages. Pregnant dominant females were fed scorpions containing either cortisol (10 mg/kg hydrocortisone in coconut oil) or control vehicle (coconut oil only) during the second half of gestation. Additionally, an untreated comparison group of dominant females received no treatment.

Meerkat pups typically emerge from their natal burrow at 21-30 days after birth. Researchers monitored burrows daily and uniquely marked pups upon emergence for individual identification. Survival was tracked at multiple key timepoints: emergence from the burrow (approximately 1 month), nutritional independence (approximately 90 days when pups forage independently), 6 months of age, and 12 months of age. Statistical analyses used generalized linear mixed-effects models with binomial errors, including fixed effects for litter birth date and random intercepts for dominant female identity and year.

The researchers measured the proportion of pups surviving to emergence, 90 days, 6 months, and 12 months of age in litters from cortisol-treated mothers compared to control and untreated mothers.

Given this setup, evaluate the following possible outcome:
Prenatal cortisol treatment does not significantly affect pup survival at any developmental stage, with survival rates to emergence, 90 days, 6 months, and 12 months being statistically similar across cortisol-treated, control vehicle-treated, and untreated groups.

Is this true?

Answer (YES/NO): YES